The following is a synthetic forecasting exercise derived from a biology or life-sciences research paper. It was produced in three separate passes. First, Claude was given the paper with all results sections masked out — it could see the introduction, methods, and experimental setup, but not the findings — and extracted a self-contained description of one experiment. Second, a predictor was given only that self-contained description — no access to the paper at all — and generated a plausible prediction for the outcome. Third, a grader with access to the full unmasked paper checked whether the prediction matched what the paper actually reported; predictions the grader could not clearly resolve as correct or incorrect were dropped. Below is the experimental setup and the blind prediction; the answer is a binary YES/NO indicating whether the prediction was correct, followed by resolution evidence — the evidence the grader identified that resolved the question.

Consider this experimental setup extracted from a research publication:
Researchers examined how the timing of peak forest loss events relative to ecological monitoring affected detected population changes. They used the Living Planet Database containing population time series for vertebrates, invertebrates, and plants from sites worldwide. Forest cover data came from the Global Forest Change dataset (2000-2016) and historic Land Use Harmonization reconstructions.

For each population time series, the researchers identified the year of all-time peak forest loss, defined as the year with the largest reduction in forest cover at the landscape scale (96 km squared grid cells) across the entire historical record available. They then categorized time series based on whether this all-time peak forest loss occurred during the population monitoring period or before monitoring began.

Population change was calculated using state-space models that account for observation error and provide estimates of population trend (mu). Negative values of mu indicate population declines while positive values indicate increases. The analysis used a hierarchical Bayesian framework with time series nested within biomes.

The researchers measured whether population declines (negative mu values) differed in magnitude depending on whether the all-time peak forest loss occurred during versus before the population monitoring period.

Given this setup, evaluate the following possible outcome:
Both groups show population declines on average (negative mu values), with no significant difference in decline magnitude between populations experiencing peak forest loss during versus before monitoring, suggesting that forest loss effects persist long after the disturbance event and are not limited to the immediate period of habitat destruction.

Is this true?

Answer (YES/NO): NO